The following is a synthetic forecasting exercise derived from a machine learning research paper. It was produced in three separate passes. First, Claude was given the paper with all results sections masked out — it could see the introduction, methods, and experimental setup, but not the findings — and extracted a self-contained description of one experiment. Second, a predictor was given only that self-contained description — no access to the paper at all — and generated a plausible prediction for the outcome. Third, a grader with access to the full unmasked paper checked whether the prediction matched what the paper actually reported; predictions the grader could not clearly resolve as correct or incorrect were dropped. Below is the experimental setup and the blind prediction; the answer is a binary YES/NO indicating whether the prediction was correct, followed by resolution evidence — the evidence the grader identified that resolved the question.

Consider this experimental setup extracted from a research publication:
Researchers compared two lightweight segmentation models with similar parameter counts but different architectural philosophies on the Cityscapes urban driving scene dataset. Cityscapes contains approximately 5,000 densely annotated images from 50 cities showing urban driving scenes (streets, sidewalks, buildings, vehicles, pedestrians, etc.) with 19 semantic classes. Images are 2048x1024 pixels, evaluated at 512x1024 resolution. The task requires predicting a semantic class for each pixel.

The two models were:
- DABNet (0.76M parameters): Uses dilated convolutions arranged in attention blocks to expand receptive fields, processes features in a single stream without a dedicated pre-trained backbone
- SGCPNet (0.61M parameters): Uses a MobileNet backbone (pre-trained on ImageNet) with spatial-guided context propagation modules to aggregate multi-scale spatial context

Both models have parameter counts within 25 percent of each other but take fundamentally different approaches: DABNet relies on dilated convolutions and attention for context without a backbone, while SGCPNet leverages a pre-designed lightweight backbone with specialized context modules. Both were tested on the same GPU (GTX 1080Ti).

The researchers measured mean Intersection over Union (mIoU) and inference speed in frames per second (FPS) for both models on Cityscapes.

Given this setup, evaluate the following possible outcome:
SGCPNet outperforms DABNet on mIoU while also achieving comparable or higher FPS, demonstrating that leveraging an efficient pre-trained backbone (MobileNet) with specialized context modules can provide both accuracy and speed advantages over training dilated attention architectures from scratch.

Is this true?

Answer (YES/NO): YES